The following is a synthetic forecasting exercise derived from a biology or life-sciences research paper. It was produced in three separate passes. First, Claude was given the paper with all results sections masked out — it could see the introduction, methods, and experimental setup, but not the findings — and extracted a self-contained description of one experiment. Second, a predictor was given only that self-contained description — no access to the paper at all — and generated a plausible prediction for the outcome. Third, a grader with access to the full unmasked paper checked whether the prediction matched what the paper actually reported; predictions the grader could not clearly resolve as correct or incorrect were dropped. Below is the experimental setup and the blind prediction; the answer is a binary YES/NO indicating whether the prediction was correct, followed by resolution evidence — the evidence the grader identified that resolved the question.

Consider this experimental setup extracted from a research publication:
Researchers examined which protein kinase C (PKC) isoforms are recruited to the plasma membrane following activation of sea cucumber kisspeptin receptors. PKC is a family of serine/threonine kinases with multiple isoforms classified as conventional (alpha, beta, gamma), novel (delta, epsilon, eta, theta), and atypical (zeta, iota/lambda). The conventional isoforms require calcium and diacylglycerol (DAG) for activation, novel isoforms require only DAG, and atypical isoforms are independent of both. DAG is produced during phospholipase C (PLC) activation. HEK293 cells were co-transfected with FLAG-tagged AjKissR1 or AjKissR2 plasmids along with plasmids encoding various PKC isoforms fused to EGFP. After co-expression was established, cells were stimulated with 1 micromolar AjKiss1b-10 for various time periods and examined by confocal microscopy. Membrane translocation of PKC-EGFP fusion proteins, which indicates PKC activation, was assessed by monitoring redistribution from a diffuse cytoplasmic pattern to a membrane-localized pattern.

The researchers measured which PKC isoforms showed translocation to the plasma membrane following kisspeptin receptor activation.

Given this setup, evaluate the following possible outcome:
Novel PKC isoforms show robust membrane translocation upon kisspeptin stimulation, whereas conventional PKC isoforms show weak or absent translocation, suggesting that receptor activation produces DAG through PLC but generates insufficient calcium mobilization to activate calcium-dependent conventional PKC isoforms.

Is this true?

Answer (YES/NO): NO